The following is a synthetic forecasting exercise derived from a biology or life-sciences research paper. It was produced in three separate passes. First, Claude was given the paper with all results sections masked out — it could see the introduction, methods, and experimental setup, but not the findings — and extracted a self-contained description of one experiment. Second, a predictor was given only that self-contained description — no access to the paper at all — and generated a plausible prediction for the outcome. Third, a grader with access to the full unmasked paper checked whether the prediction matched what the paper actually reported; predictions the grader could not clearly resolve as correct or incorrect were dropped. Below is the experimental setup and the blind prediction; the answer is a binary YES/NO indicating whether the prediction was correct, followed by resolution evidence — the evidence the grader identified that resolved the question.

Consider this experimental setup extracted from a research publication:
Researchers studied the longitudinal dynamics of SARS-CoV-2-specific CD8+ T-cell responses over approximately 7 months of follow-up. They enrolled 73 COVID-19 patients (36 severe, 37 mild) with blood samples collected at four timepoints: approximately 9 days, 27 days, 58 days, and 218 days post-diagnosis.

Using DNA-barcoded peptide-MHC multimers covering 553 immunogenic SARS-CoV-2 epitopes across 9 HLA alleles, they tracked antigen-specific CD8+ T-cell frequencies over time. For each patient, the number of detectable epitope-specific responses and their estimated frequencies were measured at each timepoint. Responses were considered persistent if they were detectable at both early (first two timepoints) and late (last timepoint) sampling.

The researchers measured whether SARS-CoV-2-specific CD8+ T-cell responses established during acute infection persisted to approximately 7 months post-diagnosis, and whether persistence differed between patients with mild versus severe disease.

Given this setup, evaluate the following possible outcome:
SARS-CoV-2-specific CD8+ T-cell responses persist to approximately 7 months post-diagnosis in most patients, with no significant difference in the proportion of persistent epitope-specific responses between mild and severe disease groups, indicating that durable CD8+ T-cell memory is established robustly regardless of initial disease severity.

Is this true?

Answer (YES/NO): YES